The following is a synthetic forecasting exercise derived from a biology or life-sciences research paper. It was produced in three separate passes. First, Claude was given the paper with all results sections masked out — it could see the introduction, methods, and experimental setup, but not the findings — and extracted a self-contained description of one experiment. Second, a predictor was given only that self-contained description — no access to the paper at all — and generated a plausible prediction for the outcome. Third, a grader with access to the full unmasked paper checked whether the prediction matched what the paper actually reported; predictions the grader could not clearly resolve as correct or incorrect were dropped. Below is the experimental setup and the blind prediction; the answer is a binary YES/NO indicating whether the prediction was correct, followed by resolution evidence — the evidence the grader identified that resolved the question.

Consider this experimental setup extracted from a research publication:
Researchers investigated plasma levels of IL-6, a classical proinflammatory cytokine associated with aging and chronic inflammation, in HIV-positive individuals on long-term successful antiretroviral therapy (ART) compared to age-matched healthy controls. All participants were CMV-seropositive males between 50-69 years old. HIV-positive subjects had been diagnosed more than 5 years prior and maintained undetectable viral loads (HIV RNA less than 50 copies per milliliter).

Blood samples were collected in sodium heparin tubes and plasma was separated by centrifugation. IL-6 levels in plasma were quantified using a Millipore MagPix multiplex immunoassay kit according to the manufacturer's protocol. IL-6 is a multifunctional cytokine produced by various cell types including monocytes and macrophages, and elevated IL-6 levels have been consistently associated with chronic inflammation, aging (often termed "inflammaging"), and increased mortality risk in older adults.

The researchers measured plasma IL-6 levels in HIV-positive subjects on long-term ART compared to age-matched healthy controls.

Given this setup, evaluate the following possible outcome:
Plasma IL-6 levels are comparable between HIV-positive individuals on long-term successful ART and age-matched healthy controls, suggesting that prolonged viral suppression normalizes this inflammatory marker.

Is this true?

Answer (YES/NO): YES